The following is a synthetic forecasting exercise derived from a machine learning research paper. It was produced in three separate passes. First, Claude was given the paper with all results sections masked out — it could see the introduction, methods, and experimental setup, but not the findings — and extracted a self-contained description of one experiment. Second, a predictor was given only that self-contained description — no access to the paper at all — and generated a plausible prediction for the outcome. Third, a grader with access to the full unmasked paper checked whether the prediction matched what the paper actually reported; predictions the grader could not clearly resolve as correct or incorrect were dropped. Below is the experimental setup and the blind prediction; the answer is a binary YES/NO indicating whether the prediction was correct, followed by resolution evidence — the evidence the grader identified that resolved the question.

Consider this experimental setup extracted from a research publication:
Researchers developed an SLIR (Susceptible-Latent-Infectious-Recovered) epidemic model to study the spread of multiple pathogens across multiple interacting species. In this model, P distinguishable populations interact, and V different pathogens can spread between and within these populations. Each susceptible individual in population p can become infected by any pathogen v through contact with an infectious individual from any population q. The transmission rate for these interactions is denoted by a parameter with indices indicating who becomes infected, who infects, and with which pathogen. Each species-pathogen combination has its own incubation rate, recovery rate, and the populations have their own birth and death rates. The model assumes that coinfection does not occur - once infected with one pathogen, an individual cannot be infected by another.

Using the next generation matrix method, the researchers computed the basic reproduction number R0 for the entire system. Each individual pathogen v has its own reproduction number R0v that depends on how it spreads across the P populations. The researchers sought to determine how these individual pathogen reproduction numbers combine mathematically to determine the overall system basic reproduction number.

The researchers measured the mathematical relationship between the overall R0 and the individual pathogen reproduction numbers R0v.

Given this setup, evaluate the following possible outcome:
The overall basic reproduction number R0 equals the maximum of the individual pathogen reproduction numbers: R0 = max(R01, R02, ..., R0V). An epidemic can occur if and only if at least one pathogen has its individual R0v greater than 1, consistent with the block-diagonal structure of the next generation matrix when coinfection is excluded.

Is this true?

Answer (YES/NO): YES